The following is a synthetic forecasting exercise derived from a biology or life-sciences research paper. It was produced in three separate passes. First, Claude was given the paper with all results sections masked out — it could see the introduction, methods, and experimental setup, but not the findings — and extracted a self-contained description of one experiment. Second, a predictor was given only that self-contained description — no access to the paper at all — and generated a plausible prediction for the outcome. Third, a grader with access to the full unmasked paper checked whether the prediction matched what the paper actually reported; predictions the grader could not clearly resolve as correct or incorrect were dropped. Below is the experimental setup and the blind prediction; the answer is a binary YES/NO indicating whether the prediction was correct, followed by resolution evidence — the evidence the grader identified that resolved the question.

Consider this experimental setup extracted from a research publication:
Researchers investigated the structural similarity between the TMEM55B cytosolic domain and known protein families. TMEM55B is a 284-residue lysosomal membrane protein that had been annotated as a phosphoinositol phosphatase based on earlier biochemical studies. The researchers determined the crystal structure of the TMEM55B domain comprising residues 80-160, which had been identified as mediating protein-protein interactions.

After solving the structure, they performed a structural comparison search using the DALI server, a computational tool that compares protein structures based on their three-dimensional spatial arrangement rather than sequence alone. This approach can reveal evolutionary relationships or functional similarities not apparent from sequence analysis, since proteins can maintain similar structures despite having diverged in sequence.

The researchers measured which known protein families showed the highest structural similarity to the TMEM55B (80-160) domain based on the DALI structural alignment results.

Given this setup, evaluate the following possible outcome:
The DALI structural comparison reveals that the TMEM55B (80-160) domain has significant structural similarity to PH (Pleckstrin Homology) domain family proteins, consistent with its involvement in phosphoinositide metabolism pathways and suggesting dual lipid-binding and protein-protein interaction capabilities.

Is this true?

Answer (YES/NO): NO